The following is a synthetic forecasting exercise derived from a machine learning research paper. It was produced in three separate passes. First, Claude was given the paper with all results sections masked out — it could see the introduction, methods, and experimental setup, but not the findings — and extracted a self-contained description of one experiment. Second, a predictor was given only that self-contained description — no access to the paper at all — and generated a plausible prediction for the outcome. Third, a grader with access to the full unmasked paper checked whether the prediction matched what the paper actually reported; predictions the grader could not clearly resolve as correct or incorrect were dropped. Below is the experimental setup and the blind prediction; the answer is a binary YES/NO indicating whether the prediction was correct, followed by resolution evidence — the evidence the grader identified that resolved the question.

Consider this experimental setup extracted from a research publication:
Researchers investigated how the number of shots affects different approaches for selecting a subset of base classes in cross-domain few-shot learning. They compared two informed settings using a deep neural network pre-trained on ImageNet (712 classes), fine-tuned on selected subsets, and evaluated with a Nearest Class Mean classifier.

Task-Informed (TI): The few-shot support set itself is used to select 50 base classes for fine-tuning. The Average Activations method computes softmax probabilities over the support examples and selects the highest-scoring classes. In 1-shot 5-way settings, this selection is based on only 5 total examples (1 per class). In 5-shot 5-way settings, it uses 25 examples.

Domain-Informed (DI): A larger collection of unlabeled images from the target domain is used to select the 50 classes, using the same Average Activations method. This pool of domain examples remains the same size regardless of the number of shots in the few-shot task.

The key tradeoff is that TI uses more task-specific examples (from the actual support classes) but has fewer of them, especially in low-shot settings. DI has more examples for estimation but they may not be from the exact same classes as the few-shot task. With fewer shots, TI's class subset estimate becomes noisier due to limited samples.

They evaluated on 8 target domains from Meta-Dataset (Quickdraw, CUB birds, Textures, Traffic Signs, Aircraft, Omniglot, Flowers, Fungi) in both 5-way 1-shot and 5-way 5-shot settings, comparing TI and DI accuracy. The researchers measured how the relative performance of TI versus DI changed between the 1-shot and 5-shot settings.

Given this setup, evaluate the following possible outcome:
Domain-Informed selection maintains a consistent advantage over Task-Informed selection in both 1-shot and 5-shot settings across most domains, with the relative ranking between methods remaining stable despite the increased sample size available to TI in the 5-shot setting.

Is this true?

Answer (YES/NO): YES